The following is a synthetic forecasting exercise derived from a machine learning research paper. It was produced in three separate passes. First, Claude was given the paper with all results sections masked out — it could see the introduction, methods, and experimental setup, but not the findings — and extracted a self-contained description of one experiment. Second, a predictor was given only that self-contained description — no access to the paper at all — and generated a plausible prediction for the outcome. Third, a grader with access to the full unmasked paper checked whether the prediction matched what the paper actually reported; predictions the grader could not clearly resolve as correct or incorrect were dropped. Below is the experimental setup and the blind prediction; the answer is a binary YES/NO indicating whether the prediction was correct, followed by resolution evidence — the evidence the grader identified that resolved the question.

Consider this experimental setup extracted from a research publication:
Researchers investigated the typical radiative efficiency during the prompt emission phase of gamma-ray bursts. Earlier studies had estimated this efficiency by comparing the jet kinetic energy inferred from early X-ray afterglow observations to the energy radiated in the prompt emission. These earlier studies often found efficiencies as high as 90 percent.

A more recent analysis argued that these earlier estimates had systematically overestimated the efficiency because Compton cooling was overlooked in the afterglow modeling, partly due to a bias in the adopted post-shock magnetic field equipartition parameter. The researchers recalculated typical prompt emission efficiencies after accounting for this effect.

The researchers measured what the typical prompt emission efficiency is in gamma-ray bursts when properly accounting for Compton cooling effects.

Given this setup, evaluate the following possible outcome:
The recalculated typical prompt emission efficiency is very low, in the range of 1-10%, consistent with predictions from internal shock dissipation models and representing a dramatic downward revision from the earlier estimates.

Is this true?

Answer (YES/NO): NO